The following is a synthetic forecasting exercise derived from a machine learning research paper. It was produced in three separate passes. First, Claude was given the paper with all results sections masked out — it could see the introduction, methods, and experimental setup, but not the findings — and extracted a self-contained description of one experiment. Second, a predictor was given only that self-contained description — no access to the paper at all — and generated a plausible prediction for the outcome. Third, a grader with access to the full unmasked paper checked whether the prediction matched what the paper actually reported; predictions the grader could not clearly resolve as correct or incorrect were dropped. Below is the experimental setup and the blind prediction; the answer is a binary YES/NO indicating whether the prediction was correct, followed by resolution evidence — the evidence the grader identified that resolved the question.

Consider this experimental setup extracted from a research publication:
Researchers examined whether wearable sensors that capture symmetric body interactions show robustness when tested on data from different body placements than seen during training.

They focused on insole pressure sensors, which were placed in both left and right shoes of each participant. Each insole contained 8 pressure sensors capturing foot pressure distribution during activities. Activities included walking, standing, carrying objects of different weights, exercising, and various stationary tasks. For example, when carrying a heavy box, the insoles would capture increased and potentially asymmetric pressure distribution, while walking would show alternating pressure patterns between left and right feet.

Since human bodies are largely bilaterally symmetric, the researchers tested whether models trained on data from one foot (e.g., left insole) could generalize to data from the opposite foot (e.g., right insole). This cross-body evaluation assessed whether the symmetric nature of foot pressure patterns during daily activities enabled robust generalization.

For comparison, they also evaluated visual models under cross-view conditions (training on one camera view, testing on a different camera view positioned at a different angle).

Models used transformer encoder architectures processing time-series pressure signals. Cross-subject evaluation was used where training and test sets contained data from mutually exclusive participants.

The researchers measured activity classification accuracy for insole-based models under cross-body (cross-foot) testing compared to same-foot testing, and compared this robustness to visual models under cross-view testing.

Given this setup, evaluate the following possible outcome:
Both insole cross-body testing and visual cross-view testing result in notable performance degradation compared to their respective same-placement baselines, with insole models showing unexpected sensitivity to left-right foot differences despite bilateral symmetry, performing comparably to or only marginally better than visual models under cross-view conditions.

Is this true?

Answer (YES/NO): NO